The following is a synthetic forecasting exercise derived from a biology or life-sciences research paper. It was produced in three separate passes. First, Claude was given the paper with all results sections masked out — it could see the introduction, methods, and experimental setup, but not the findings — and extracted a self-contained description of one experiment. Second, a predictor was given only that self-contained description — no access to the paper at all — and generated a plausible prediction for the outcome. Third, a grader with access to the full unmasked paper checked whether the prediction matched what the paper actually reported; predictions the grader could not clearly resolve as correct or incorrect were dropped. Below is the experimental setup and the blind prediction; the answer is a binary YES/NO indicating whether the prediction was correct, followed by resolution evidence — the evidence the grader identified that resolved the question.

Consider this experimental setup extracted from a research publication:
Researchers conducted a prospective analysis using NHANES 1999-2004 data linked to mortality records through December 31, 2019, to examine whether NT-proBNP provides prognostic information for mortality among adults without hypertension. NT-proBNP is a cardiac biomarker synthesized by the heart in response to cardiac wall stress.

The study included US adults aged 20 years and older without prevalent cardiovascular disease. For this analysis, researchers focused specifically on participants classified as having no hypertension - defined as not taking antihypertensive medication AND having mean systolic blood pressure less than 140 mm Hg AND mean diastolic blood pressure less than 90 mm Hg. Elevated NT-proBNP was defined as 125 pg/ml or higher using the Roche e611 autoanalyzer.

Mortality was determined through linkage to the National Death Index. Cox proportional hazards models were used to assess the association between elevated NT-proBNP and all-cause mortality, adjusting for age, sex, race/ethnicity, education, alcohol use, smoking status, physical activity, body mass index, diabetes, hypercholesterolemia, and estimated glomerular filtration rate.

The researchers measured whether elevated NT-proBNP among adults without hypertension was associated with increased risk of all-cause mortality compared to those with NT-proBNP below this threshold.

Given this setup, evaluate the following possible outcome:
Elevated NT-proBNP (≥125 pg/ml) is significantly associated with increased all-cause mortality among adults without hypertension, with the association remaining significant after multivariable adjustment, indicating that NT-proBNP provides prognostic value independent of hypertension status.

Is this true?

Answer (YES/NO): YES